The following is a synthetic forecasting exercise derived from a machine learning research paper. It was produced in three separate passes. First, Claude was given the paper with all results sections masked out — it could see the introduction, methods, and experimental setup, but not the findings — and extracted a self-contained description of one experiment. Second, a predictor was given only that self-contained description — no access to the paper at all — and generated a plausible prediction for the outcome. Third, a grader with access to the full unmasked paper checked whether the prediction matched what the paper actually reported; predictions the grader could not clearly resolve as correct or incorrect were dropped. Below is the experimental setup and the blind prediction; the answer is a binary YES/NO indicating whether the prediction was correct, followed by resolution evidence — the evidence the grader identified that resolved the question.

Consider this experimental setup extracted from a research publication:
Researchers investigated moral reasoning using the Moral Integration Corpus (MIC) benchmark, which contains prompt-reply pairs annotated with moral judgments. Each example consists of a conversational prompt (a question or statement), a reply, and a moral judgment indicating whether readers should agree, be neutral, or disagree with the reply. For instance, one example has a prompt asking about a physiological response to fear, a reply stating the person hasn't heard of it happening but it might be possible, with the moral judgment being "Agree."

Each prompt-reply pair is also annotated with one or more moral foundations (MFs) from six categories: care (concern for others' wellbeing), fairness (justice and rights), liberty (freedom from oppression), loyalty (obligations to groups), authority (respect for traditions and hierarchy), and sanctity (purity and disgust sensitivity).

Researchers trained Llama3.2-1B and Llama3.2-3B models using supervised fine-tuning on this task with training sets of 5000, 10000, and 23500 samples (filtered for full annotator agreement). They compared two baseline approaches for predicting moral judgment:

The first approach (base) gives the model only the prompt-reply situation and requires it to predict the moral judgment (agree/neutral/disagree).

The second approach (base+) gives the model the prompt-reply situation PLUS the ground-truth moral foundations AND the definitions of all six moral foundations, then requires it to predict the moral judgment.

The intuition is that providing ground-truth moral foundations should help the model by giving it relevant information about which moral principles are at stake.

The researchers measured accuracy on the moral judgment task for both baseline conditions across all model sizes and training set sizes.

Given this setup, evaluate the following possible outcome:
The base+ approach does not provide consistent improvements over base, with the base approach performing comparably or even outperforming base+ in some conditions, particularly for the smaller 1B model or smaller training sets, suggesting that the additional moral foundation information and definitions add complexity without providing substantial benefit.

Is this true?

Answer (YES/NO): YES